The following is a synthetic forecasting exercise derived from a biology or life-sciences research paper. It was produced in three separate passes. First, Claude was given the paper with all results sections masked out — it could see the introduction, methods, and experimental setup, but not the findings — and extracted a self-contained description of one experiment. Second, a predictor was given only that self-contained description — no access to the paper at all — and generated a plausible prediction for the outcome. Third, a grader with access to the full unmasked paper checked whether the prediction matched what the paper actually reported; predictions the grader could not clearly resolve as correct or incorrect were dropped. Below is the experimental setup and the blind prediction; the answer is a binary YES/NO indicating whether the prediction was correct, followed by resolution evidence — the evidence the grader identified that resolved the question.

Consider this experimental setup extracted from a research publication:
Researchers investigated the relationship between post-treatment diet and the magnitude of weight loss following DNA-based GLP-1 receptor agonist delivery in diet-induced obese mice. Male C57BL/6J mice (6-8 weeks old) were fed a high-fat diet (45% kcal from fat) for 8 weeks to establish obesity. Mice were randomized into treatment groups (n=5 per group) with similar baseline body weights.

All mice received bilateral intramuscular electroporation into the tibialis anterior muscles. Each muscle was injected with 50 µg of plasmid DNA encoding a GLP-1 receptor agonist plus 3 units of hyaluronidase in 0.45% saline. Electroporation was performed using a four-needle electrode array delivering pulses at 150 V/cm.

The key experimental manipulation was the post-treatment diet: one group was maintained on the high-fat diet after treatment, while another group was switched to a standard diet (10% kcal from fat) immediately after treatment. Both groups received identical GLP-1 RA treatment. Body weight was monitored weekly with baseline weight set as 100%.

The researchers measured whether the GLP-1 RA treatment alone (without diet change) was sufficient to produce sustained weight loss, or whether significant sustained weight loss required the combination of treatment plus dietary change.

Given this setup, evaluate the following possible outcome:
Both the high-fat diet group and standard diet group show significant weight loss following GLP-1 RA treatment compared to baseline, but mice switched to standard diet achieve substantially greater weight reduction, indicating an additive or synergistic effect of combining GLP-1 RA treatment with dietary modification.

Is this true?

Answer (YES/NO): NO